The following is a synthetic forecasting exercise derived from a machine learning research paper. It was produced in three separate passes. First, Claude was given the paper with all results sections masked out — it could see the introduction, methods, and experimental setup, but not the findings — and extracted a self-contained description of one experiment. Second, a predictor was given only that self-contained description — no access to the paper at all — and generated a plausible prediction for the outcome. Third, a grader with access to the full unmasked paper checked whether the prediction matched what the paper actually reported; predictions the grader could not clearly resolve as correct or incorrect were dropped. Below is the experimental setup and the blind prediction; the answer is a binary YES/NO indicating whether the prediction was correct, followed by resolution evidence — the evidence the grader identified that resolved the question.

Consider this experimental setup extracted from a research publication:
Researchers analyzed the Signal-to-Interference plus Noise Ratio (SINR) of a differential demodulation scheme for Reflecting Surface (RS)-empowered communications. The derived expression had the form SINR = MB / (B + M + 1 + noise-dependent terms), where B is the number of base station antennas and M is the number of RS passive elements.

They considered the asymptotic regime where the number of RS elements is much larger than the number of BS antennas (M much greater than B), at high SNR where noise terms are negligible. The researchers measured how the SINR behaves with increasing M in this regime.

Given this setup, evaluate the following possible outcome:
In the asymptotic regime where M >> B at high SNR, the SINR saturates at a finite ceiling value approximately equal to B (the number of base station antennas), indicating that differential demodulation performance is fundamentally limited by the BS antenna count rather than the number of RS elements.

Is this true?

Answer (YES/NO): YES